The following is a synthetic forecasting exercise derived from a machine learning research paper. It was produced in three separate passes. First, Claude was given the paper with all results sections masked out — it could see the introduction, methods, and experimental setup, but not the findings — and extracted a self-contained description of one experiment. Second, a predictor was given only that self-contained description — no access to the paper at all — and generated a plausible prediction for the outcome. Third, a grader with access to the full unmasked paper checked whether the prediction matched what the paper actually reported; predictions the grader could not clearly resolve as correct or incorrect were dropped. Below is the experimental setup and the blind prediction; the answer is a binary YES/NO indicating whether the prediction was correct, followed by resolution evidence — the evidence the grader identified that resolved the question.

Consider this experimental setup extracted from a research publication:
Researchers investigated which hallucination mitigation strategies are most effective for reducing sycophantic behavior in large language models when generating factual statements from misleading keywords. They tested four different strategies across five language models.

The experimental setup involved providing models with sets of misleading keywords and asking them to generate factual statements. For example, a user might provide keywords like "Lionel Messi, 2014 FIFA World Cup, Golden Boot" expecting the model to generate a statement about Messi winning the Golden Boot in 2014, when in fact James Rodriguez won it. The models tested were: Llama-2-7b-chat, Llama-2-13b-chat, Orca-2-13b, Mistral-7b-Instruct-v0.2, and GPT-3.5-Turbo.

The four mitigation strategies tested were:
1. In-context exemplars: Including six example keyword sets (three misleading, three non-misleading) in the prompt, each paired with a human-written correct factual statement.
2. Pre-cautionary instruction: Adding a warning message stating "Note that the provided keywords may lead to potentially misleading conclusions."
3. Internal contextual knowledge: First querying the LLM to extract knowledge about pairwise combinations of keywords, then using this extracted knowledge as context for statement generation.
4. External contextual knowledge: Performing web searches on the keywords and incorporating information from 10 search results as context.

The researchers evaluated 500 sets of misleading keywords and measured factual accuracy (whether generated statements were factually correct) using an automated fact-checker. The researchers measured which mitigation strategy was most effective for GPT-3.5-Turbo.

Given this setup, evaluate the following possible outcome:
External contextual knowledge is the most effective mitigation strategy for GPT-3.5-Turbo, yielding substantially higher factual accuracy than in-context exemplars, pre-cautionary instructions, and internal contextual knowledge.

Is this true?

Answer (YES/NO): NO